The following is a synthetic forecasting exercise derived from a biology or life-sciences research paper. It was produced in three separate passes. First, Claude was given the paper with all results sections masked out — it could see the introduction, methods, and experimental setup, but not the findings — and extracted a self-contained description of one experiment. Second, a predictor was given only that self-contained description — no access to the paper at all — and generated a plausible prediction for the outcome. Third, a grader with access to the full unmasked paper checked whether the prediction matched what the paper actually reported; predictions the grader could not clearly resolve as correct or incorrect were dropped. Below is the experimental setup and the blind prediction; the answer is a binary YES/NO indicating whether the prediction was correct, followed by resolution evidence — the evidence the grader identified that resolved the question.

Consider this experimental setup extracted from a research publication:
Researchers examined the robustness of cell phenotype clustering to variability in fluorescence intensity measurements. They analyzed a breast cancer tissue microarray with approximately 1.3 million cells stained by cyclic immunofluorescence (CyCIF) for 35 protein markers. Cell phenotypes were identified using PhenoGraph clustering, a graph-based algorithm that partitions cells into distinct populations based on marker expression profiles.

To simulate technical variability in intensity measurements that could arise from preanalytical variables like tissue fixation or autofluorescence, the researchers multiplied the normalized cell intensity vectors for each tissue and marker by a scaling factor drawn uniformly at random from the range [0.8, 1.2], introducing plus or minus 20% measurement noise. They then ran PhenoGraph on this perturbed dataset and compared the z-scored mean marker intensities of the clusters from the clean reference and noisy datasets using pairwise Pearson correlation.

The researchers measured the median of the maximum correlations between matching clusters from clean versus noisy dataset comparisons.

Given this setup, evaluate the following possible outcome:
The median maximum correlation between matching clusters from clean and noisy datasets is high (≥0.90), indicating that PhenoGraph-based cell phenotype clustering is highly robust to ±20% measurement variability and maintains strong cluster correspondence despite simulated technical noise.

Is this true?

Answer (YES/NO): NO